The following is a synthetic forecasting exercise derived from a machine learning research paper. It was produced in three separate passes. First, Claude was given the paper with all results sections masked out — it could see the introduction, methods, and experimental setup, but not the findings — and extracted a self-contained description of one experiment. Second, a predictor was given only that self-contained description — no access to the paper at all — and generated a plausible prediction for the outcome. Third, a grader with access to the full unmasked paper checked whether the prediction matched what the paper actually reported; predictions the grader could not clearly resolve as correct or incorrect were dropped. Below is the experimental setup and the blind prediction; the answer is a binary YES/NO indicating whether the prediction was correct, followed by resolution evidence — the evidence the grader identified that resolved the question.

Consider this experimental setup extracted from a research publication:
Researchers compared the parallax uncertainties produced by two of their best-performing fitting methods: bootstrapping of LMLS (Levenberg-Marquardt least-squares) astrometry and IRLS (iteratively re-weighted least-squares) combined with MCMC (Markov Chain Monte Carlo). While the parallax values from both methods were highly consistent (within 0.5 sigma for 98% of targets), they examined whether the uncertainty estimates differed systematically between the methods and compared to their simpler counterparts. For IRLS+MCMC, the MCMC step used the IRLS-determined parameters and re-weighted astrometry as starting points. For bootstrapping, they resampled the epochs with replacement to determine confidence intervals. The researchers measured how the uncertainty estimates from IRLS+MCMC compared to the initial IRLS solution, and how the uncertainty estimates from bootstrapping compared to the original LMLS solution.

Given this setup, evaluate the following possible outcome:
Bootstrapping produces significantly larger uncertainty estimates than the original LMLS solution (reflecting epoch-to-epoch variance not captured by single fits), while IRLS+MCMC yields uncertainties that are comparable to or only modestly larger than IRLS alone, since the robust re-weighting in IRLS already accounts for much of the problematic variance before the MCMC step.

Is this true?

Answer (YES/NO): YES